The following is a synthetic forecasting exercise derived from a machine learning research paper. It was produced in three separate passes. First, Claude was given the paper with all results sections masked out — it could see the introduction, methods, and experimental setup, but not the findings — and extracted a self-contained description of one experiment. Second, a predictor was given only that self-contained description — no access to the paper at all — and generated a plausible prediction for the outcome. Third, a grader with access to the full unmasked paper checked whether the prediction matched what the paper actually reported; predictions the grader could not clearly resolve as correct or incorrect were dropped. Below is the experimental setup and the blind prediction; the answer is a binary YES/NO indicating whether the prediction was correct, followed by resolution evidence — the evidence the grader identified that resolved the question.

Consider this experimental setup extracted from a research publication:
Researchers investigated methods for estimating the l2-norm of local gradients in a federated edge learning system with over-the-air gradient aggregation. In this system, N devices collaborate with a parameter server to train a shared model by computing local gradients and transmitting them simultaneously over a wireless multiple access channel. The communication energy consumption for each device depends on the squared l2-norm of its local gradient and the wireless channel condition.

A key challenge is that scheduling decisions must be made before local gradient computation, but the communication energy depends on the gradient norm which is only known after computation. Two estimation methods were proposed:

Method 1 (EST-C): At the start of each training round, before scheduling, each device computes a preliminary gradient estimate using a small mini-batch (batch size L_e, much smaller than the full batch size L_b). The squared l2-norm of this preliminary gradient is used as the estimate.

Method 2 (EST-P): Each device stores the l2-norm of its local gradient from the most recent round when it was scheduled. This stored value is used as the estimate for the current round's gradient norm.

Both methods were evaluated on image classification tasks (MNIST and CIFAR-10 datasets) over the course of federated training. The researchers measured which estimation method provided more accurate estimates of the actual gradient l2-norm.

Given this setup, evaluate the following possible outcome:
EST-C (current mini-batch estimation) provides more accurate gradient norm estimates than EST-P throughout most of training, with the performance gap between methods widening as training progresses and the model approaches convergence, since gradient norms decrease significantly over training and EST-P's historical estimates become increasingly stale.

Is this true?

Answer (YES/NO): NO